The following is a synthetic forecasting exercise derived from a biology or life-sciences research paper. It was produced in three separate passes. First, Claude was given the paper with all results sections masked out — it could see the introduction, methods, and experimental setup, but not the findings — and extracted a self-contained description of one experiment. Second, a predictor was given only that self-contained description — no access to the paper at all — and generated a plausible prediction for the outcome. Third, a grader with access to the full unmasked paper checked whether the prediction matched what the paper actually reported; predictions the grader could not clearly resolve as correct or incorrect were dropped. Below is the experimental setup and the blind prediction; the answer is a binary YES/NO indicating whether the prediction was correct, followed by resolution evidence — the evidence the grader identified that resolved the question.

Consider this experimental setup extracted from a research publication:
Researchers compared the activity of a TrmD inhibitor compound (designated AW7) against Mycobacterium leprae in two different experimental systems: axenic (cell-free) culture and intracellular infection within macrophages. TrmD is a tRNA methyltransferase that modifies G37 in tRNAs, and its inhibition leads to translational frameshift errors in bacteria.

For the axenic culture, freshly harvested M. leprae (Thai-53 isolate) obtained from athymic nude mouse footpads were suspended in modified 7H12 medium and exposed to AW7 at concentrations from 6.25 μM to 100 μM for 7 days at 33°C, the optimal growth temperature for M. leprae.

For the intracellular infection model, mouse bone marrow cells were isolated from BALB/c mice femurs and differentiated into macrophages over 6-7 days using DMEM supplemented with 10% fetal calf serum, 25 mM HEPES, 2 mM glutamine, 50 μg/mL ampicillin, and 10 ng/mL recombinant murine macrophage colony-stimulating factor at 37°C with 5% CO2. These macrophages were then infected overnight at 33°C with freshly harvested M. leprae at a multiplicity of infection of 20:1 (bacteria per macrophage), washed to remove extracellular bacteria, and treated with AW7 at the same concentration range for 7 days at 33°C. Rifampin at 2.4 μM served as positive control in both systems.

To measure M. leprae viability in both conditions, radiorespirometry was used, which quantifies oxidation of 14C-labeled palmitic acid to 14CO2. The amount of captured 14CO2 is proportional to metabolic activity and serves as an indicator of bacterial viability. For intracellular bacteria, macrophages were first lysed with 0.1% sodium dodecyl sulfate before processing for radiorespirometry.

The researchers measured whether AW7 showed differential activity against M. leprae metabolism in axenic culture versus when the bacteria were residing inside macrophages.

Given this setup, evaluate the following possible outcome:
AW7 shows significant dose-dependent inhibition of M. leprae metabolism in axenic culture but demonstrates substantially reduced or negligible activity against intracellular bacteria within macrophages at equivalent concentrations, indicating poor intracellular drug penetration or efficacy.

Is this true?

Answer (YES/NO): NO